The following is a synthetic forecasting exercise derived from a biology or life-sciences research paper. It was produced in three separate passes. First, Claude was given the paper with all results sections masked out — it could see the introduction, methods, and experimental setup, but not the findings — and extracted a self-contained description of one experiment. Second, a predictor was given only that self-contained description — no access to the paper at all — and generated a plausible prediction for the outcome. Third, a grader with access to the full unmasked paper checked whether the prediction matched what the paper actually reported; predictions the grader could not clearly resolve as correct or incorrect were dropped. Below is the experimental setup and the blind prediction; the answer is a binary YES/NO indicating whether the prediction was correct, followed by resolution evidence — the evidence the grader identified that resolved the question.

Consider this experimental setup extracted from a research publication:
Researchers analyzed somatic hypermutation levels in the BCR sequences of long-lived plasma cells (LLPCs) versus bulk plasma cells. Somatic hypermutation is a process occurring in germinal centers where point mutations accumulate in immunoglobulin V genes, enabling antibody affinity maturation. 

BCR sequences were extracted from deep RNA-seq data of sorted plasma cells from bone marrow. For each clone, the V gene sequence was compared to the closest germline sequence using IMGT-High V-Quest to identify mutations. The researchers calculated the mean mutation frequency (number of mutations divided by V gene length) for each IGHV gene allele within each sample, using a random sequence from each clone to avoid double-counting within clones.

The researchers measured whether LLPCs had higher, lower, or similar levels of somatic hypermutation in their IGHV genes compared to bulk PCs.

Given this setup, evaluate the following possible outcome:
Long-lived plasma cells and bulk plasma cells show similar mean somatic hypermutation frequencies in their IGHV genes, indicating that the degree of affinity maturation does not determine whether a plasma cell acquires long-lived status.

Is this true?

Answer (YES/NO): NO